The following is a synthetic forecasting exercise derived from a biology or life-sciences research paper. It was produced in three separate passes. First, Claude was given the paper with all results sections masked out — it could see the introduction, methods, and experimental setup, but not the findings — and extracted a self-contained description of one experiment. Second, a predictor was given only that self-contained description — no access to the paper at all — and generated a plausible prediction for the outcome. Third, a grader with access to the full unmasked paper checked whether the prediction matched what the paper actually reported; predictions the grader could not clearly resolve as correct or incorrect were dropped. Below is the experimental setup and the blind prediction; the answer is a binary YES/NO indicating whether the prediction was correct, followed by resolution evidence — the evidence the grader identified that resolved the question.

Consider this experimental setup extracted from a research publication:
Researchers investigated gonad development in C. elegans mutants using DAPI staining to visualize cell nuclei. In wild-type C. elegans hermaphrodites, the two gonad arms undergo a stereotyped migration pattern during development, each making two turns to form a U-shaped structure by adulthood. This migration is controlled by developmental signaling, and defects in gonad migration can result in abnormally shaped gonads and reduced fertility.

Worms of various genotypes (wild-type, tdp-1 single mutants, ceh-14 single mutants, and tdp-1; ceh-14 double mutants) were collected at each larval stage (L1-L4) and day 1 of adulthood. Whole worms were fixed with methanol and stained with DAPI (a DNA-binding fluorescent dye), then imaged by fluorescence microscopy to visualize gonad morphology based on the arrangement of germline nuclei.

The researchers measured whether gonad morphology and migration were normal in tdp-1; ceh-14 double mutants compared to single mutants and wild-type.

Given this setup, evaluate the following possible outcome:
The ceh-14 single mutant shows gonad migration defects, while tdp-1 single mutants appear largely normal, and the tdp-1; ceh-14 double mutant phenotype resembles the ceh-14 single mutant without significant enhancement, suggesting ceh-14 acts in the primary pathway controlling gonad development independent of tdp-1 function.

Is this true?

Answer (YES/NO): NO